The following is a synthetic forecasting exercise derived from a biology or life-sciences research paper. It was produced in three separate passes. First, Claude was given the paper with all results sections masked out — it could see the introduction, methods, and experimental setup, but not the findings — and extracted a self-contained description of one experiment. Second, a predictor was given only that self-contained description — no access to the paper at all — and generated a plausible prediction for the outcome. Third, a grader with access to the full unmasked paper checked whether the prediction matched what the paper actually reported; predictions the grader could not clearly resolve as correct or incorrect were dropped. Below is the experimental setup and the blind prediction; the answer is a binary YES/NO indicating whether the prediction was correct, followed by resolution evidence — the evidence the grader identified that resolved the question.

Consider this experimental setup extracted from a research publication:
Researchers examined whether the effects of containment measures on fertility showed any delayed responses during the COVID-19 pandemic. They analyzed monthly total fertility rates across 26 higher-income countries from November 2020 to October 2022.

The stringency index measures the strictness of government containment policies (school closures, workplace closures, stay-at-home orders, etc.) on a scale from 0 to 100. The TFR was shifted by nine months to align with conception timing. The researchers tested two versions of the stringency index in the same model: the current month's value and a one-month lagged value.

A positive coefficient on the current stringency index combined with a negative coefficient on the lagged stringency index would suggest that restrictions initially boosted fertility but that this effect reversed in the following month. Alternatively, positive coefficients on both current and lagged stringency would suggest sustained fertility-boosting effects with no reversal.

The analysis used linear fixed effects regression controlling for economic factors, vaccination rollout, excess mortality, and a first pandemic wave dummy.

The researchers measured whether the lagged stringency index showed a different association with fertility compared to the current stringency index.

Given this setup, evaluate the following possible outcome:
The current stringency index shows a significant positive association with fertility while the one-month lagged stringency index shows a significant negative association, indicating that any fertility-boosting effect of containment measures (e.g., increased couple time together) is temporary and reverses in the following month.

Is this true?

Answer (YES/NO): NO